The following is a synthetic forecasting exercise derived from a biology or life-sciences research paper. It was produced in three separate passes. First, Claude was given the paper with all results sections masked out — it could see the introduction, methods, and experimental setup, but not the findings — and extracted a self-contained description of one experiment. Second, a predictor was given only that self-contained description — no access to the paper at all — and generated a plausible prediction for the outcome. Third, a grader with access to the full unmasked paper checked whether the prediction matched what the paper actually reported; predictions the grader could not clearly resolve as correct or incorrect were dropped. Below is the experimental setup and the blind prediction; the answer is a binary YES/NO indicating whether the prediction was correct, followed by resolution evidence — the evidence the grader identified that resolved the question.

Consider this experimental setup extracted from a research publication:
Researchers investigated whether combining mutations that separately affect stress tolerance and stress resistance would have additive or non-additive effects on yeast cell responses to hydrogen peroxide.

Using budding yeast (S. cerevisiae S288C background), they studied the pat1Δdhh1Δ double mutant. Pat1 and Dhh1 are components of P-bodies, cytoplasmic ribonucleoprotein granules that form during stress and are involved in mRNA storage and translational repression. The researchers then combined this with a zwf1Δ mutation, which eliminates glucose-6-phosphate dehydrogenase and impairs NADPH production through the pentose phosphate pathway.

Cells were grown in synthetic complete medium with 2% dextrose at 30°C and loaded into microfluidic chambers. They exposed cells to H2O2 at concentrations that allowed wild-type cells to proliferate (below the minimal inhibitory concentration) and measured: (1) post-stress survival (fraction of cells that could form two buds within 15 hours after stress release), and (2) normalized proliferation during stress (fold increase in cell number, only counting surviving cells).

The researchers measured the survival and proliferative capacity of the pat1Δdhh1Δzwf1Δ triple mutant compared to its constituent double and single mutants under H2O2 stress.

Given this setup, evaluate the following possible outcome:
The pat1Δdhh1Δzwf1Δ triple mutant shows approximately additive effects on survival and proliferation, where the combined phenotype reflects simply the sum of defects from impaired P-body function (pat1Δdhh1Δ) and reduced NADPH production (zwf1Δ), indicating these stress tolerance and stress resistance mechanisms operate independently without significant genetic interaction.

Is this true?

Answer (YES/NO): NO